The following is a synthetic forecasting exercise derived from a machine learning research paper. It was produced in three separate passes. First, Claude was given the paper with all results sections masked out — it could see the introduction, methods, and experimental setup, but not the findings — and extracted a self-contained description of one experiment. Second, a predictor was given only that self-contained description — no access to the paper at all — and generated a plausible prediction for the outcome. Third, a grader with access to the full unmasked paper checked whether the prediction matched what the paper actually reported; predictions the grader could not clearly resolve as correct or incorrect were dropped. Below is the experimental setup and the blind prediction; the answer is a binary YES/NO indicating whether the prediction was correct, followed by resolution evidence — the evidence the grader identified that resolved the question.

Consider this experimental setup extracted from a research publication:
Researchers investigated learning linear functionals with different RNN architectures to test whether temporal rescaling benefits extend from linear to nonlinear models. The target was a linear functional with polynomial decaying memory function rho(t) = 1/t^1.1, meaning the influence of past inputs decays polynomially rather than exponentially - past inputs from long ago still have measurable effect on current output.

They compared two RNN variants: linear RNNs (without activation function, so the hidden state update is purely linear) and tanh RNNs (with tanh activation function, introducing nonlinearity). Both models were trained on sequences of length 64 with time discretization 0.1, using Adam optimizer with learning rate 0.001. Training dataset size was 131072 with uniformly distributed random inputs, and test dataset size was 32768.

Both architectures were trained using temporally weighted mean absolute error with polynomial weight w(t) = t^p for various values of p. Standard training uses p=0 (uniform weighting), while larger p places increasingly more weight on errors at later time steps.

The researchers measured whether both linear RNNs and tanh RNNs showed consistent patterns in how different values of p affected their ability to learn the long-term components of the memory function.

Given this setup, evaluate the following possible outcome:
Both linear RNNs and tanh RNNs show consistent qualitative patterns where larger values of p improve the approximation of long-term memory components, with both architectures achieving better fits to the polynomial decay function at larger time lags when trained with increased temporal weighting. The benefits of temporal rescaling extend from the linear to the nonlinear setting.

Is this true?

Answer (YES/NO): YES